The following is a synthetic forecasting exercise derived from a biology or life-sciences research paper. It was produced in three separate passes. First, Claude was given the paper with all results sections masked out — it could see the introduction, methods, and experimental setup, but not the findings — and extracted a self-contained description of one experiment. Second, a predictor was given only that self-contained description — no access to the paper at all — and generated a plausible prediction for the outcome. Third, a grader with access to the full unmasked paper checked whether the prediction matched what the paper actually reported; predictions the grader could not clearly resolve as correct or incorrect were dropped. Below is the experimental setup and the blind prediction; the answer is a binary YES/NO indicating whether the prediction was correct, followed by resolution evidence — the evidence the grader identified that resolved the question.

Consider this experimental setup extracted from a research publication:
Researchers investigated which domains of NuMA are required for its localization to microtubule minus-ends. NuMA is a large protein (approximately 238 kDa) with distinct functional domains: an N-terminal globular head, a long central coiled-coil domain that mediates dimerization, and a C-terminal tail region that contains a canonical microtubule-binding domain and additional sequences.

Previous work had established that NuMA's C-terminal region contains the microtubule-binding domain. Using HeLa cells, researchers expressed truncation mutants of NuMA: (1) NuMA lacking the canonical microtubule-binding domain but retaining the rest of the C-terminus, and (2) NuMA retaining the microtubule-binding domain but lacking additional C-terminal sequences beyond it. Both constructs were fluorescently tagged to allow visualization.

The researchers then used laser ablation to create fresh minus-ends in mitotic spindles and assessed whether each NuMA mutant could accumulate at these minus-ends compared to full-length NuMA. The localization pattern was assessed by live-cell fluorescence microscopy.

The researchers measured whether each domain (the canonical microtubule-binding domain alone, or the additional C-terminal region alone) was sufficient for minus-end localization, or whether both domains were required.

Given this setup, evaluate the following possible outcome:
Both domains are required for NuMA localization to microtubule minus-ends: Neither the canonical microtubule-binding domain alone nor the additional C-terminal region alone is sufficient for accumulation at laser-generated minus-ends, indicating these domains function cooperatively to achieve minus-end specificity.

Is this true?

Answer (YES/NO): YES